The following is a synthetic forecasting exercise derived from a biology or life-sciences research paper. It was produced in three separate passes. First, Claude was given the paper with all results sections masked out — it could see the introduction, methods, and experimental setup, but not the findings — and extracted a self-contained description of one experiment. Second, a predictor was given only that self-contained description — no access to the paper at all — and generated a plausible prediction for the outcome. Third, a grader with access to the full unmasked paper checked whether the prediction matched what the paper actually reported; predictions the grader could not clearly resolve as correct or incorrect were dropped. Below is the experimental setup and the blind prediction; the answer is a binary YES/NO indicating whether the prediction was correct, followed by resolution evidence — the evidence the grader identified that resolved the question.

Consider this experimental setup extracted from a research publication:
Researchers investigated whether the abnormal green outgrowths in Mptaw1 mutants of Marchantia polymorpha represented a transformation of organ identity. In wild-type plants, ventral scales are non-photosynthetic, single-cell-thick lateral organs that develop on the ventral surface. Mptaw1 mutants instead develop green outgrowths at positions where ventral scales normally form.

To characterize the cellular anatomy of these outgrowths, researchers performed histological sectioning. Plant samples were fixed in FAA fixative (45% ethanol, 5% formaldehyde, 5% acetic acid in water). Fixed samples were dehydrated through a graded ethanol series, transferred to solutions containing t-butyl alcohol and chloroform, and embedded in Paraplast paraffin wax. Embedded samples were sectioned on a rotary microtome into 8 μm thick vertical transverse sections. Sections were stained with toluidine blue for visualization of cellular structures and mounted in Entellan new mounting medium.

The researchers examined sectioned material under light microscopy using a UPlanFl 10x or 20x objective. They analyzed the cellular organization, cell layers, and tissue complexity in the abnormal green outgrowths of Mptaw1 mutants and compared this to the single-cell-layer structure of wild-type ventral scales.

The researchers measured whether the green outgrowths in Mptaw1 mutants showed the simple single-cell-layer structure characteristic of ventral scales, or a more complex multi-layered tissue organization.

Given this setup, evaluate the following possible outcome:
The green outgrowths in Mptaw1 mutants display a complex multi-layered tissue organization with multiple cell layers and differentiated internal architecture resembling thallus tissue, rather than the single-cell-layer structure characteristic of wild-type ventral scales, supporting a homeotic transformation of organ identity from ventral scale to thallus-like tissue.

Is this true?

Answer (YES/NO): NO